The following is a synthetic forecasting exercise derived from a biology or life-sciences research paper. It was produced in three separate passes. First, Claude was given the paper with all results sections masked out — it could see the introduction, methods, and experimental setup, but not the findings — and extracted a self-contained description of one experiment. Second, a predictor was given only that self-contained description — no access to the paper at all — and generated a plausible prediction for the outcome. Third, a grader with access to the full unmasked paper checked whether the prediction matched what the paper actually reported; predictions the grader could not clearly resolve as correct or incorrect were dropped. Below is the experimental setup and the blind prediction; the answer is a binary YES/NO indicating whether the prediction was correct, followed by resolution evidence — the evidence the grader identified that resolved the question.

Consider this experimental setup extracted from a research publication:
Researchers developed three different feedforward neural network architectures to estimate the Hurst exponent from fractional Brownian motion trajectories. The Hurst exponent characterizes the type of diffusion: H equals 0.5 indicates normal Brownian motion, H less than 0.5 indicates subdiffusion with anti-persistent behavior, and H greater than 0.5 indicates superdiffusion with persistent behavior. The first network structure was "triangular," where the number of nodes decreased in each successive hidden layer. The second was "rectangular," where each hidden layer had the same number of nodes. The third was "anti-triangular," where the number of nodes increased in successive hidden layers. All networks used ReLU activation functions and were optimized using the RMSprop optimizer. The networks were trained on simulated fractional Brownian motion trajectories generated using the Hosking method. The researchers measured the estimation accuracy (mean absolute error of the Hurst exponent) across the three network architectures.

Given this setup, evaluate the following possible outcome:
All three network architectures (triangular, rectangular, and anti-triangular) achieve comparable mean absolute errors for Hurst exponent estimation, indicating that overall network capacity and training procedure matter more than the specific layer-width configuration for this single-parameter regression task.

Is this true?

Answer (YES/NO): YES